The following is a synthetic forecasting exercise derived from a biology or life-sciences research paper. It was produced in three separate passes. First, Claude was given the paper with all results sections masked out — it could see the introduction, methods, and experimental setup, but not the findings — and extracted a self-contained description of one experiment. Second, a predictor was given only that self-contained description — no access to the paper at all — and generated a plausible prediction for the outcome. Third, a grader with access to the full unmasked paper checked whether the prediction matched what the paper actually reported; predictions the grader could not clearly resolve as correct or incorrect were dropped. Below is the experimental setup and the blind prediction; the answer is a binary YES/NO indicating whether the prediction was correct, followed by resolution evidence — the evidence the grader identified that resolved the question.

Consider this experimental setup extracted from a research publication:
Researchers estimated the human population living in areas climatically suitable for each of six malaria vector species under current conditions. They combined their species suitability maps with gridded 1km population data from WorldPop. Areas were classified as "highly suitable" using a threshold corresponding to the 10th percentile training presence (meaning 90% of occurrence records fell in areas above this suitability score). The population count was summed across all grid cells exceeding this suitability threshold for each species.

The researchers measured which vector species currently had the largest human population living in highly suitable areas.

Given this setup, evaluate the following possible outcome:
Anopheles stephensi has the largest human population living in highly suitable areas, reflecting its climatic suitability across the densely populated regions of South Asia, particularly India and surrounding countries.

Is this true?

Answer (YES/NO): NO